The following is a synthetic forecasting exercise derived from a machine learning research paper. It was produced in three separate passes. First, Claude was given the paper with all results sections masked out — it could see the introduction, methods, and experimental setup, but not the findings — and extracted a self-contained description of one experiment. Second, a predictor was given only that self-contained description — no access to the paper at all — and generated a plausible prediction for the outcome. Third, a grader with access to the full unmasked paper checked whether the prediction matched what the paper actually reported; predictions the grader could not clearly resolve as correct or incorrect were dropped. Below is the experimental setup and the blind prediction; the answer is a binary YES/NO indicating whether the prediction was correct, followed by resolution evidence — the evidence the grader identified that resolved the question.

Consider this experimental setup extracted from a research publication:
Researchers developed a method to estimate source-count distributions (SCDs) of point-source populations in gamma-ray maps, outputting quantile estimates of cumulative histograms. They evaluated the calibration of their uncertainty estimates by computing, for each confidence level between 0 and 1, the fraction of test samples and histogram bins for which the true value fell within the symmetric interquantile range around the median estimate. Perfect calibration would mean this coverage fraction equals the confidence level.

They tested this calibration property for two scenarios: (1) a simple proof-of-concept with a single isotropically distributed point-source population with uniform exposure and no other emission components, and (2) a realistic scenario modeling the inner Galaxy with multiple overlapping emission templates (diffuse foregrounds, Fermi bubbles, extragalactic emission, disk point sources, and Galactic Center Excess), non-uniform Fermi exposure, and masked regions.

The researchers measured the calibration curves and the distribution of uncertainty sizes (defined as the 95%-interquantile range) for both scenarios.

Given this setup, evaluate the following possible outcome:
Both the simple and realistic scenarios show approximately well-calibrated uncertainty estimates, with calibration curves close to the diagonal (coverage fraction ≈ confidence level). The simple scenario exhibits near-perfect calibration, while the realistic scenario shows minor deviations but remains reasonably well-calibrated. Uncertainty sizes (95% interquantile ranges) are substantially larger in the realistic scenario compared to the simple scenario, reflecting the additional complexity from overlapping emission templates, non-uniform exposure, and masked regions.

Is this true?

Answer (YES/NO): NO